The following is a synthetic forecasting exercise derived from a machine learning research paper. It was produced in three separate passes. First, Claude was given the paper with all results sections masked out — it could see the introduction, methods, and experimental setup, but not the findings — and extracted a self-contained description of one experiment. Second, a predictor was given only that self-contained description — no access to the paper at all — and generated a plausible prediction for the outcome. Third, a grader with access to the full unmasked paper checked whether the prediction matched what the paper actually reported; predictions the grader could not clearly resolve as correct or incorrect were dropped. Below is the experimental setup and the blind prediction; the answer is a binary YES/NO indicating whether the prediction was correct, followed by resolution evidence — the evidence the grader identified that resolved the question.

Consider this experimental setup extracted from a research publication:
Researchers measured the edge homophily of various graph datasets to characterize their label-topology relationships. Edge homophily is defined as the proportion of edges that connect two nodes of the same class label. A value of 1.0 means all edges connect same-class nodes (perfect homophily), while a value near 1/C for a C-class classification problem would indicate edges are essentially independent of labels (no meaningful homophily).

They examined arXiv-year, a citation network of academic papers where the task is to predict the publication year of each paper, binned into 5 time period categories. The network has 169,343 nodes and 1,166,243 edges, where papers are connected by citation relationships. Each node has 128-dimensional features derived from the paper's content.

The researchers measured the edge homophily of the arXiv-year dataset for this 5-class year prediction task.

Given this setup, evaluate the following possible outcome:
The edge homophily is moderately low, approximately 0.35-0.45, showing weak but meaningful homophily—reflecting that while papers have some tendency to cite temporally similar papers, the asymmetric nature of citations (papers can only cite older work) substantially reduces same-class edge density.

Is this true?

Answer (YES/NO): NO